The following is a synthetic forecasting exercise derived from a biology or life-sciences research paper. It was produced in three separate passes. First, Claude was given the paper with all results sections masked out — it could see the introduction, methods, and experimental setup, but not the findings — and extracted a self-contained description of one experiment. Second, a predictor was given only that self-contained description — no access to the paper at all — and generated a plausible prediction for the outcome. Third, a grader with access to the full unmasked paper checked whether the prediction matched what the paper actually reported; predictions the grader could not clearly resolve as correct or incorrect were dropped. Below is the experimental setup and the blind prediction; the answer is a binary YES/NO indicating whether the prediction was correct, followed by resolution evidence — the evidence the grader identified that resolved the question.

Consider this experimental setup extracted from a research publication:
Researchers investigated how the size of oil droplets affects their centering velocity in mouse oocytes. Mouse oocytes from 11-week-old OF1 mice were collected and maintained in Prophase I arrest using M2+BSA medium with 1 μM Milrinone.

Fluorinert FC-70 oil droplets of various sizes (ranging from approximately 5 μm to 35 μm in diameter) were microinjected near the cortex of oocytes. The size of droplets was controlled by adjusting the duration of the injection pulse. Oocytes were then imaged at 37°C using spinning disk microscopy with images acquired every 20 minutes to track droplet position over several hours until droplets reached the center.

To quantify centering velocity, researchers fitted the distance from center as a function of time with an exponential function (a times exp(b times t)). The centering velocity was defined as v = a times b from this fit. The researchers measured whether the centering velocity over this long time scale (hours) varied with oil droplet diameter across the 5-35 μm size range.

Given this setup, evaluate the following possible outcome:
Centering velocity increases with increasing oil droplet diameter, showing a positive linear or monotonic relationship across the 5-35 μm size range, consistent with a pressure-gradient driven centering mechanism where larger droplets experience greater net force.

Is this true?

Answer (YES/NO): NO